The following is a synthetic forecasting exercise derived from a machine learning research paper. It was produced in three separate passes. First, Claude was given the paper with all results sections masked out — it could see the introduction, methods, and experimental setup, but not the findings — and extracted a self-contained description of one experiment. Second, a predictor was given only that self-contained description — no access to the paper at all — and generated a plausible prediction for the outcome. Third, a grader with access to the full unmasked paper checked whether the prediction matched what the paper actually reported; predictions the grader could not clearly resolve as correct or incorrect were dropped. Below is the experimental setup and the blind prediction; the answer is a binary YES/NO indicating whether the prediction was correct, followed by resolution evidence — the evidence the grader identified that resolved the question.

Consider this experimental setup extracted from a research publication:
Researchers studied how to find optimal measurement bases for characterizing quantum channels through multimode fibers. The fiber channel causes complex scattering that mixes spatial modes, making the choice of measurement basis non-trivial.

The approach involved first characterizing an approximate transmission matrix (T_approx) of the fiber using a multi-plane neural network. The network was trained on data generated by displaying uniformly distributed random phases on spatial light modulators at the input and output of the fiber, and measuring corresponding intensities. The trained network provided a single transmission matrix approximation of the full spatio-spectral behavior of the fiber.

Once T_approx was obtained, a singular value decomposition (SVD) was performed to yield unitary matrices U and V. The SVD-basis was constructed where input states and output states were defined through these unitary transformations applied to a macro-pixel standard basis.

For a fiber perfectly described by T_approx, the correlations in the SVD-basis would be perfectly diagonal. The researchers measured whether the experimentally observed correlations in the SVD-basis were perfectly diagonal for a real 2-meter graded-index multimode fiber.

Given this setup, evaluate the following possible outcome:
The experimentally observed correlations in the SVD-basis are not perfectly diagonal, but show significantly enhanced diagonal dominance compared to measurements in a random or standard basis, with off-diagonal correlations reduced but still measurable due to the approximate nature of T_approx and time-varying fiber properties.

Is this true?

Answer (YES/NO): NO